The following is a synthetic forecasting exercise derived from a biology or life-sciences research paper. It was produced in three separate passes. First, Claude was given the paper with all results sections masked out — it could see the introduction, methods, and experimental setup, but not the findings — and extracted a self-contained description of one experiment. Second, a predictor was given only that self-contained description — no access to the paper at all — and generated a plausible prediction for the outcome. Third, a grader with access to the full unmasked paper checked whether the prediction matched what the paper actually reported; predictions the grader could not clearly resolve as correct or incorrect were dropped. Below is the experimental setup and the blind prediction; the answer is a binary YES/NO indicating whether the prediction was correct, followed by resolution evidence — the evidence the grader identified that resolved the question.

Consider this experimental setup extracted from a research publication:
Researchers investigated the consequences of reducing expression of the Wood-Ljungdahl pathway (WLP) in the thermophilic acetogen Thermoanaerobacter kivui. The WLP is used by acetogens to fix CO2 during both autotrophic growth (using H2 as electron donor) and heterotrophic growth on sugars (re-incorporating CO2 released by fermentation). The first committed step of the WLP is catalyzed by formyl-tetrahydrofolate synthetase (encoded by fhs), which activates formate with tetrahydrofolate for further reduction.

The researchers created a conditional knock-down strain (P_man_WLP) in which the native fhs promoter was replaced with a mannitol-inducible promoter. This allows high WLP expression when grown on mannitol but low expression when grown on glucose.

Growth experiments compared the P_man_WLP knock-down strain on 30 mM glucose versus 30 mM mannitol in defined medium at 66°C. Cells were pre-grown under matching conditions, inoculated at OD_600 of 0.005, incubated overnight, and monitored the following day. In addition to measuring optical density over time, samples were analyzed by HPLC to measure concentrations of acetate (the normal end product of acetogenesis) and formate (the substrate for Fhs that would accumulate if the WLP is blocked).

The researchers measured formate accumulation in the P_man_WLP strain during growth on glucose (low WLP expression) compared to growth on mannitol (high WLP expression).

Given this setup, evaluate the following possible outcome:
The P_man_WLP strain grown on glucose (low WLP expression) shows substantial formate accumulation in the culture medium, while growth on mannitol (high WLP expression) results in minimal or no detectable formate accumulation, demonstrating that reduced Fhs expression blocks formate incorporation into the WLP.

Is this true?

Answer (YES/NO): YES